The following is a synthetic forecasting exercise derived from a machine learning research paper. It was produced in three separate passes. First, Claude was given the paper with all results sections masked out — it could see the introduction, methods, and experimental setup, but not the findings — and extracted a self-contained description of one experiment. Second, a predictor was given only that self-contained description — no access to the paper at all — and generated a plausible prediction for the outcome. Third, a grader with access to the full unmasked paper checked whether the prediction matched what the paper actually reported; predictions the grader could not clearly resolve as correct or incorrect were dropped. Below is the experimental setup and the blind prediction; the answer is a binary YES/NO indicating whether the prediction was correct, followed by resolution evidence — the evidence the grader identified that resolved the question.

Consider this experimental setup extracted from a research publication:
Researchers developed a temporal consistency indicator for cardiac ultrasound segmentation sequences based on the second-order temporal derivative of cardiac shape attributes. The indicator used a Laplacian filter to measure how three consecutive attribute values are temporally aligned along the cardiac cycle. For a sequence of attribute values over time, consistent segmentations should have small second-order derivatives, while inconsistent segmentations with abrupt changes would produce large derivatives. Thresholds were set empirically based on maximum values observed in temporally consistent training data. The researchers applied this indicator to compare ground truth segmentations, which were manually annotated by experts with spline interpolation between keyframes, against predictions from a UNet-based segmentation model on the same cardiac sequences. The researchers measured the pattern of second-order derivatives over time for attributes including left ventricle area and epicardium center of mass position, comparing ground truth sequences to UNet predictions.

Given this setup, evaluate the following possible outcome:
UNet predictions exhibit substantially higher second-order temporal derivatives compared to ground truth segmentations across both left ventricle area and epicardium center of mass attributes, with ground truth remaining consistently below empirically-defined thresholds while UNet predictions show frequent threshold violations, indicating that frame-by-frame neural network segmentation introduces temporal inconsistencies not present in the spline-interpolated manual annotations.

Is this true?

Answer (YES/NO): YES